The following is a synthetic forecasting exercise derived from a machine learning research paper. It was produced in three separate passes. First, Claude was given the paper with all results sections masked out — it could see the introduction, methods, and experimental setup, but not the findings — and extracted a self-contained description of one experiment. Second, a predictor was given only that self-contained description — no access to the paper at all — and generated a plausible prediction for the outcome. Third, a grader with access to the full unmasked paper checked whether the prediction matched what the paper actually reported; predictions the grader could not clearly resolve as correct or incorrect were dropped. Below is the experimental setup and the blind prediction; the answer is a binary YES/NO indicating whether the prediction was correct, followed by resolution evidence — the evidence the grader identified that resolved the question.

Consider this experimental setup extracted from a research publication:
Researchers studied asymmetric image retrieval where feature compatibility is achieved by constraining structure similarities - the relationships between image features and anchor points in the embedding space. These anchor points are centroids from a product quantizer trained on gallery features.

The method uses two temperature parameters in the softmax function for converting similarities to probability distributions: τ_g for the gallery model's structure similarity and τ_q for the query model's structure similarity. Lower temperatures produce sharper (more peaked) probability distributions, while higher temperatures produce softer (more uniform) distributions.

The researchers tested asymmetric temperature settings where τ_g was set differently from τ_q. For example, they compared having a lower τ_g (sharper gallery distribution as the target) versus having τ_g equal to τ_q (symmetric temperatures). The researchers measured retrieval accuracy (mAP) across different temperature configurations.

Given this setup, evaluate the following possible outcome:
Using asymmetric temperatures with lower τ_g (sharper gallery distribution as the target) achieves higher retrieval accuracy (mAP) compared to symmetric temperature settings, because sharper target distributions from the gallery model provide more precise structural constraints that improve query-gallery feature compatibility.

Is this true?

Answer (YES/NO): YES